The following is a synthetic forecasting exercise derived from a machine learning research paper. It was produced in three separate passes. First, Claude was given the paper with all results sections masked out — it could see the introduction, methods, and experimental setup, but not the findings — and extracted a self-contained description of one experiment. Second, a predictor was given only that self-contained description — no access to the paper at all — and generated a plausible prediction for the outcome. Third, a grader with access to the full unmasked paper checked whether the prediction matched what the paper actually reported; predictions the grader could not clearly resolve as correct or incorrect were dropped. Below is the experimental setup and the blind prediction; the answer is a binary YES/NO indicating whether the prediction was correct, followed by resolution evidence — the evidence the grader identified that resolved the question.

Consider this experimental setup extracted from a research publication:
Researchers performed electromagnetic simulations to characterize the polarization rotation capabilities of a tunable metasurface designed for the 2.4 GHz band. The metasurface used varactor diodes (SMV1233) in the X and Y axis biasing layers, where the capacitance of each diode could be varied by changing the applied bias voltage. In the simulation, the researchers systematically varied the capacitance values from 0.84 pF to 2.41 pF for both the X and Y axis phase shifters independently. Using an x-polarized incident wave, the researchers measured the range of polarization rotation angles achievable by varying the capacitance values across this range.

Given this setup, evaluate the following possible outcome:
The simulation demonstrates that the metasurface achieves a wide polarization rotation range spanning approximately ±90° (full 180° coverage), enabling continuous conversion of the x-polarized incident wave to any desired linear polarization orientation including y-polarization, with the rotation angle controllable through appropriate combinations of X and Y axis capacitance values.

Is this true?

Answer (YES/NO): NO